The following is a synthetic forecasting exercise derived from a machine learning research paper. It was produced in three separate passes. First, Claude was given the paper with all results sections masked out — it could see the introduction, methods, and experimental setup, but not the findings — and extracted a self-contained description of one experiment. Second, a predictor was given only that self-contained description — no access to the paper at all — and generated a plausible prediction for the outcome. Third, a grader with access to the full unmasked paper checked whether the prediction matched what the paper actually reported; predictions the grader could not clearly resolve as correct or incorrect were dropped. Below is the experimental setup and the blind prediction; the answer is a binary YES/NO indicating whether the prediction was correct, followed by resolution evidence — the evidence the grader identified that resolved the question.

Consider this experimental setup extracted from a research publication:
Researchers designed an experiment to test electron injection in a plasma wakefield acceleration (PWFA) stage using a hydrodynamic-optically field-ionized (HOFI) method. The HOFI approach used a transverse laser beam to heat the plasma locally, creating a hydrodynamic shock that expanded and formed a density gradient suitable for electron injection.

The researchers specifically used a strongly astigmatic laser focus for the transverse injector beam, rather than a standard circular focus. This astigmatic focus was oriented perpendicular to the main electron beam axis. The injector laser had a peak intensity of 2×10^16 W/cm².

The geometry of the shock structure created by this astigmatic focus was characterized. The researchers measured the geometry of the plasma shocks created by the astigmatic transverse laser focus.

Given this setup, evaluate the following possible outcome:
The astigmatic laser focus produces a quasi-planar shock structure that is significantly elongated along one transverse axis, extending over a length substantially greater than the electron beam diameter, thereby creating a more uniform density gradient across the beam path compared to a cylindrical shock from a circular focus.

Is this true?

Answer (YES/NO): YES